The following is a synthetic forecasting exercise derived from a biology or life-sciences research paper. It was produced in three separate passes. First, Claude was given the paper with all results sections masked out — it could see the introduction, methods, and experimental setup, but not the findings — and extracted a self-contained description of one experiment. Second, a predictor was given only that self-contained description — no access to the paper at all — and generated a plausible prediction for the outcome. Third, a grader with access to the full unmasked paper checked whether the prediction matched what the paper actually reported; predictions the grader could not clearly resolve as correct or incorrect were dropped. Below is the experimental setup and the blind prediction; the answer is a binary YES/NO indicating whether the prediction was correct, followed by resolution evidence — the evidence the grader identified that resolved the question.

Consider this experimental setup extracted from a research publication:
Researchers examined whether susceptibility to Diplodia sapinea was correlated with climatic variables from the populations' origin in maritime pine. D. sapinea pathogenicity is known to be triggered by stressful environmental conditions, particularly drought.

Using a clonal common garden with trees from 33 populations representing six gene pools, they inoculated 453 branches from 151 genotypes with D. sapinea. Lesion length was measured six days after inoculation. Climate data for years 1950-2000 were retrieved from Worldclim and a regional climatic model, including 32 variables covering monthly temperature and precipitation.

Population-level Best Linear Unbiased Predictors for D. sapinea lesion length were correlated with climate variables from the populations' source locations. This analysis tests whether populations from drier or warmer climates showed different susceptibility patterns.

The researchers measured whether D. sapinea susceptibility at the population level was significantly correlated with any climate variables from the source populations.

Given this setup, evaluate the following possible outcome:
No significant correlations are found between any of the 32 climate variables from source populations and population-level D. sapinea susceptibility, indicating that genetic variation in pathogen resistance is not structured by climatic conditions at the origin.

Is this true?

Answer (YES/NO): NO